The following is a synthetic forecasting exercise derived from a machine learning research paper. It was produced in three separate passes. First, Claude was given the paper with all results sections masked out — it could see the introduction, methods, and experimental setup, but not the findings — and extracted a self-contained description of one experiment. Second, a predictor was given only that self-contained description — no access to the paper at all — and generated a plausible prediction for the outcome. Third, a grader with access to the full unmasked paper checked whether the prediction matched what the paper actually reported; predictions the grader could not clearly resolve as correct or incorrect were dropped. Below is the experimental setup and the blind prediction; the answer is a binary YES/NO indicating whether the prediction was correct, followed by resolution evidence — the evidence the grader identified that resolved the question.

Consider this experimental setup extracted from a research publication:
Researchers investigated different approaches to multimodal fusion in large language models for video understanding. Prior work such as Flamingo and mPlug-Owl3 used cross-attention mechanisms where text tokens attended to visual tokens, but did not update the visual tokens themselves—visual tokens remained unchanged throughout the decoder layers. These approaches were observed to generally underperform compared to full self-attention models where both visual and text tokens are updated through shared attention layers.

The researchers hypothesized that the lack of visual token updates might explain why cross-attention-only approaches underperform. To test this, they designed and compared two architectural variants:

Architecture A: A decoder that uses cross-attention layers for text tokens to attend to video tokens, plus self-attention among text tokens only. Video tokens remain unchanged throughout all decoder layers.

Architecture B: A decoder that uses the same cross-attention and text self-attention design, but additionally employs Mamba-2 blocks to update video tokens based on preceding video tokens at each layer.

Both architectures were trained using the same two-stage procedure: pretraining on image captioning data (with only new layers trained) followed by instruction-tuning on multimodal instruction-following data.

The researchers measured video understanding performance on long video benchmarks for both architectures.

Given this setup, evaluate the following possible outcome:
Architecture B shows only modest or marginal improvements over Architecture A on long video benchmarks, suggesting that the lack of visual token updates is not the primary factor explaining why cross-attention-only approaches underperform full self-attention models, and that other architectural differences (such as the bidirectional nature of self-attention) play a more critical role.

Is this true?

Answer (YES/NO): NO